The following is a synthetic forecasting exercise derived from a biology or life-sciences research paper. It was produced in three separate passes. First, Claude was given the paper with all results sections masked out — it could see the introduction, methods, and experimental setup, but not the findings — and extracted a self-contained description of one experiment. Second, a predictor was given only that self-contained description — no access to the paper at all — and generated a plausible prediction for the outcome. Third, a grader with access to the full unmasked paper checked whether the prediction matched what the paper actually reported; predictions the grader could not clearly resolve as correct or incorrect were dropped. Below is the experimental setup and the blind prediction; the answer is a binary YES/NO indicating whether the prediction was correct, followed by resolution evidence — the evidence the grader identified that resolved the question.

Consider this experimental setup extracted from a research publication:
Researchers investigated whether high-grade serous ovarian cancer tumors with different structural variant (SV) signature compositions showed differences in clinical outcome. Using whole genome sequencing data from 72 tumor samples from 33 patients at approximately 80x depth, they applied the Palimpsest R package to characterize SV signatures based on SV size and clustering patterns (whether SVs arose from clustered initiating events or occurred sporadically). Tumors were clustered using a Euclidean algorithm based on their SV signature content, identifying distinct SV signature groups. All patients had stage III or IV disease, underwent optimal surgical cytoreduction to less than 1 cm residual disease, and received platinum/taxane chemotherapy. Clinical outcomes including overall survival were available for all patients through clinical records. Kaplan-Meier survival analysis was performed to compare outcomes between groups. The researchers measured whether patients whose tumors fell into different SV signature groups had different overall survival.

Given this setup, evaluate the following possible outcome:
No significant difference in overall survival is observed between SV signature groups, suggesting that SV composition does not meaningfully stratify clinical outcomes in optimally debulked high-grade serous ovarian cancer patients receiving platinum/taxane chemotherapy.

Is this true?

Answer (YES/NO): NO